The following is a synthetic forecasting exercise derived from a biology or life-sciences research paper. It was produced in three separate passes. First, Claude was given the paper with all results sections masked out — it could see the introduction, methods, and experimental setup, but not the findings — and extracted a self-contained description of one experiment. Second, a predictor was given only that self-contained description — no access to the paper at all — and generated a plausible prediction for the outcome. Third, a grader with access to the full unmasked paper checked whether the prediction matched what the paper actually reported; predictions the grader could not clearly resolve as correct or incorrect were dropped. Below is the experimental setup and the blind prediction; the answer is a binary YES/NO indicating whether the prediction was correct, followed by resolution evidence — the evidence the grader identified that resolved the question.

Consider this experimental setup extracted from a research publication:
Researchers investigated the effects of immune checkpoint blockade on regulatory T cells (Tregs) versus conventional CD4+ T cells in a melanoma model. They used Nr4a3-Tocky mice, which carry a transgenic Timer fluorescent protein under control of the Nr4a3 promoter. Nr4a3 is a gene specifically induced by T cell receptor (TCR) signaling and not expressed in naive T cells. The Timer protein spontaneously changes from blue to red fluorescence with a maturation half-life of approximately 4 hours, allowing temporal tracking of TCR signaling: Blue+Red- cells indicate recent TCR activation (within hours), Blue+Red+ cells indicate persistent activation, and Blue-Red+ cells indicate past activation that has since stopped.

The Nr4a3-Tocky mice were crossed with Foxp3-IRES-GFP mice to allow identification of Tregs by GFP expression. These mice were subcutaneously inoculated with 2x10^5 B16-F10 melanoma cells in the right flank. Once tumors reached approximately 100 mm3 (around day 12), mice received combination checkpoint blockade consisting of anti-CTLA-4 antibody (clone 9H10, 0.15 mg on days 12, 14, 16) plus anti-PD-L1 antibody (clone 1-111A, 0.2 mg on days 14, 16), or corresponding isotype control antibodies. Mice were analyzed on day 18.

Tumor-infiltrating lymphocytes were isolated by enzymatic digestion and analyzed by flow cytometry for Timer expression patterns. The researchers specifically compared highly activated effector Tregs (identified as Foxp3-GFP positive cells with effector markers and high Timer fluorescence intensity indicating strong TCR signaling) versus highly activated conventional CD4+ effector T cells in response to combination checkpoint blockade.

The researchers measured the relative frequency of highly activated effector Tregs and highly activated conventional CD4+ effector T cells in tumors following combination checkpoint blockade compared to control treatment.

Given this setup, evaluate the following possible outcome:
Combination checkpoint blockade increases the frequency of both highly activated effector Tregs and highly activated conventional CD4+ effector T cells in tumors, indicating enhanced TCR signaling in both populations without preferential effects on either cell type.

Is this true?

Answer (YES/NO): NO